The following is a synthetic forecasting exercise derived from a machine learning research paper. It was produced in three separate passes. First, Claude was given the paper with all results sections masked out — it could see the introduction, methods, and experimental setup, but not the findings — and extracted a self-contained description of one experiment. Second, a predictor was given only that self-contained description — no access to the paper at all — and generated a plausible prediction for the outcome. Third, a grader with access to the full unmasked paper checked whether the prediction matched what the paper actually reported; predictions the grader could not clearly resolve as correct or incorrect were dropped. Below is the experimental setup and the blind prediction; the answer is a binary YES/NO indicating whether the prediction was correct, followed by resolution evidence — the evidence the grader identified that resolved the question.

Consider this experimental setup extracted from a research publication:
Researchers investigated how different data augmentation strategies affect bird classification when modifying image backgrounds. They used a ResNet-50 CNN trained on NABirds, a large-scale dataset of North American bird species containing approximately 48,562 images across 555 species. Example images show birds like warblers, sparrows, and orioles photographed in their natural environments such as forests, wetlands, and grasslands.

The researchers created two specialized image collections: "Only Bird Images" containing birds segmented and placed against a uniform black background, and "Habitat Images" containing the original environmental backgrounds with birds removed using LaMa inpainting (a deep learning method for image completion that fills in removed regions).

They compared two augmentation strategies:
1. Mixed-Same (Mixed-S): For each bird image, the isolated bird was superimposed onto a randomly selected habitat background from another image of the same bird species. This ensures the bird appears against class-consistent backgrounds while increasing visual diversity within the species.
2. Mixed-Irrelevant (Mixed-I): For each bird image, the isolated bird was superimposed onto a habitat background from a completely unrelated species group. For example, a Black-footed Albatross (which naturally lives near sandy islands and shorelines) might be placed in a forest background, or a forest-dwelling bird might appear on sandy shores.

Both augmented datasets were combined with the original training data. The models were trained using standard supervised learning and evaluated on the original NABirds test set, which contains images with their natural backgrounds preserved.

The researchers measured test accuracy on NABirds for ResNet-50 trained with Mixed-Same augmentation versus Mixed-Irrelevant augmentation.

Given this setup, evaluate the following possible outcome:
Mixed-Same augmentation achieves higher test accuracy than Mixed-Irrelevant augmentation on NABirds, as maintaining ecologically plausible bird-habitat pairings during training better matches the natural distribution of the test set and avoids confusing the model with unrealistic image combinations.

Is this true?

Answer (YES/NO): YES